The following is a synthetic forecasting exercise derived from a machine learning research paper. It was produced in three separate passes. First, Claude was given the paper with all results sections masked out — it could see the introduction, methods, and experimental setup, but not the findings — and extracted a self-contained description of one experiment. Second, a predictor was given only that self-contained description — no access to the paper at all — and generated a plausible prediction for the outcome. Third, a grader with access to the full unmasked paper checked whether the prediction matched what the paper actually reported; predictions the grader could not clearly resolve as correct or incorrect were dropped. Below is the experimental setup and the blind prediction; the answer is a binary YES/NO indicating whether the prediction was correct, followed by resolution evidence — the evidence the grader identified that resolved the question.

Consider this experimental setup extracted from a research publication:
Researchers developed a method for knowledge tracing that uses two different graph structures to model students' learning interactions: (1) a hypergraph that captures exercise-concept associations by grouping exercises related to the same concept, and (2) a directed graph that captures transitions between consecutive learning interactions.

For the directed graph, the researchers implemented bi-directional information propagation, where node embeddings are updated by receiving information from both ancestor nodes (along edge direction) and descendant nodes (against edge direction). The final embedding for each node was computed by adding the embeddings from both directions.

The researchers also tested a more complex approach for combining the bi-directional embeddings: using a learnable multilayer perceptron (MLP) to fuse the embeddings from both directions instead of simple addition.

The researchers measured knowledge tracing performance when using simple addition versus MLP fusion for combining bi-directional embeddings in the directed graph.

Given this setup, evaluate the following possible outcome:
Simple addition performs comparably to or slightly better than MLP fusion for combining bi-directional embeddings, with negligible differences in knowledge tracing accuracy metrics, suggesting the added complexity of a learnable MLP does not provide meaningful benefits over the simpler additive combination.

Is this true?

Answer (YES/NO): YES